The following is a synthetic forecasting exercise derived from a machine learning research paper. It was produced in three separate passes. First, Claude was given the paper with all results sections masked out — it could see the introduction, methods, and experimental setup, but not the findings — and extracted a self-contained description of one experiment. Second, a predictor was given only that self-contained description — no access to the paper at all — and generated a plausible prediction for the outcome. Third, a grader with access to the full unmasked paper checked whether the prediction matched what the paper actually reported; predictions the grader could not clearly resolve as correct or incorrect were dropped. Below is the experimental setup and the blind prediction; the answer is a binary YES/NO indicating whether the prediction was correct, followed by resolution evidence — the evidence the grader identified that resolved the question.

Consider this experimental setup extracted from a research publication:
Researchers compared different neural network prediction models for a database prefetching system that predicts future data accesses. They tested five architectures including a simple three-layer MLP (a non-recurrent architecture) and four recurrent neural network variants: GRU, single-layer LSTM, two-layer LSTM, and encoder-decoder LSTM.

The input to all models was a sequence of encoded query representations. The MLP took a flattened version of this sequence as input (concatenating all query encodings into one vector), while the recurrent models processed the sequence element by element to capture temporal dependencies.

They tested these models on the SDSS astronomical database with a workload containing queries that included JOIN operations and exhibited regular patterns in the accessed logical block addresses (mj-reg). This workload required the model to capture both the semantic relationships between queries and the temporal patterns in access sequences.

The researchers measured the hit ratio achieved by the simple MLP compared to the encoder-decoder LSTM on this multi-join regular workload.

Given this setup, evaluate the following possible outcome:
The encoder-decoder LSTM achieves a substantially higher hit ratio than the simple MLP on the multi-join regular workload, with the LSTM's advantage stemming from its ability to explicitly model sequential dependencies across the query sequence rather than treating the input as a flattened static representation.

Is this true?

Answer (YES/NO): YES